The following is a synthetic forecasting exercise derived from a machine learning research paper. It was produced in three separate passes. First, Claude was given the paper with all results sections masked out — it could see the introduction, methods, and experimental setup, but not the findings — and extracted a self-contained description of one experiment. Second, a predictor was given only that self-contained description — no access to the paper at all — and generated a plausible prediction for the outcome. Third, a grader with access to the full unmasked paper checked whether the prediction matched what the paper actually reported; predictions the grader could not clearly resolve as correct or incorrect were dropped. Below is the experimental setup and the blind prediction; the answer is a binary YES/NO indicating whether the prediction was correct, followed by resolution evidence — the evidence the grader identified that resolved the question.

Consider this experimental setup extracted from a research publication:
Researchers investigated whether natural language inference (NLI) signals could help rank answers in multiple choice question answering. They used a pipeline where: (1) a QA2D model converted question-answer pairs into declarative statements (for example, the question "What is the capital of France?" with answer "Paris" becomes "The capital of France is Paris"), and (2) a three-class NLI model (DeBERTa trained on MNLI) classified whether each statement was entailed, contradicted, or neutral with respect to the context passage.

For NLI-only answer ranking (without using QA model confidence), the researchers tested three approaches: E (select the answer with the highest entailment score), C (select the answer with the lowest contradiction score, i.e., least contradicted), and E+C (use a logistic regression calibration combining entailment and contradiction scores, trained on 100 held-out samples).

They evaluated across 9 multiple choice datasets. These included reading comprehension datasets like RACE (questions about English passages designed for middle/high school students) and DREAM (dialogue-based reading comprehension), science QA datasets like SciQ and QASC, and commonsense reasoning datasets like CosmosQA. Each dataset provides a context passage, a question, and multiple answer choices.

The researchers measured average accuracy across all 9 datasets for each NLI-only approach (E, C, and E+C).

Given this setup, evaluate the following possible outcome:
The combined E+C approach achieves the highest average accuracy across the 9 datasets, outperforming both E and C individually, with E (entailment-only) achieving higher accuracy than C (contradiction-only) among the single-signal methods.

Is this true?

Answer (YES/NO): NO